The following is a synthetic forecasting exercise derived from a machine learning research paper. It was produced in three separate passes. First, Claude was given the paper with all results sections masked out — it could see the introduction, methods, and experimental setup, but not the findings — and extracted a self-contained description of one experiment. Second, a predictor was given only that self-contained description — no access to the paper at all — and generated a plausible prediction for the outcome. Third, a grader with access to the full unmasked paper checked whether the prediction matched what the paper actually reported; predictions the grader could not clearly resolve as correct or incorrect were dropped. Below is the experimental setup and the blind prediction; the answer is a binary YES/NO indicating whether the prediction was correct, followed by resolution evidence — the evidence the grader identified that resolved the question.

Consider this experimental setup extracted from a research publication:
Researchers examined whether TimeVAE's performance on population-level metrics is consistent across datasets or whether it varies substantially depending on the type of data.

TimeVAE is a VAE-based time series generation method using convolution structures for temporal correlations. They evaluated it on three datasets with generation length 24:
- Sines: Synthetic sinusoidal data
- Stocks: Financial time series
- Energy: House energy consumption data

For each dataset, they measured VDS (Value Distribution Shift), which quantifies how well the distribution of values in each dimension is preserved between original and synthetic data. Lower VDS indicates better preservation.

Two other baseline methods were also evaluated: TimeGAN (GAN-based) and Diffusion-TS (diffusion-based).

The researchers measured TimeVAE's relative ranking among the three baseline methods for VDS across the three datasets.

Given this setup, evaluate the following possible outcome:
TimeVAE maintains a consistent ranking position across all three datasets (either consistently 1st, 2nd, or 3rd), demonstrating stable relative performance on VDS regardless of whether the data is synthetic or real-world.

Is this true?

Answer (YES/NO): NO